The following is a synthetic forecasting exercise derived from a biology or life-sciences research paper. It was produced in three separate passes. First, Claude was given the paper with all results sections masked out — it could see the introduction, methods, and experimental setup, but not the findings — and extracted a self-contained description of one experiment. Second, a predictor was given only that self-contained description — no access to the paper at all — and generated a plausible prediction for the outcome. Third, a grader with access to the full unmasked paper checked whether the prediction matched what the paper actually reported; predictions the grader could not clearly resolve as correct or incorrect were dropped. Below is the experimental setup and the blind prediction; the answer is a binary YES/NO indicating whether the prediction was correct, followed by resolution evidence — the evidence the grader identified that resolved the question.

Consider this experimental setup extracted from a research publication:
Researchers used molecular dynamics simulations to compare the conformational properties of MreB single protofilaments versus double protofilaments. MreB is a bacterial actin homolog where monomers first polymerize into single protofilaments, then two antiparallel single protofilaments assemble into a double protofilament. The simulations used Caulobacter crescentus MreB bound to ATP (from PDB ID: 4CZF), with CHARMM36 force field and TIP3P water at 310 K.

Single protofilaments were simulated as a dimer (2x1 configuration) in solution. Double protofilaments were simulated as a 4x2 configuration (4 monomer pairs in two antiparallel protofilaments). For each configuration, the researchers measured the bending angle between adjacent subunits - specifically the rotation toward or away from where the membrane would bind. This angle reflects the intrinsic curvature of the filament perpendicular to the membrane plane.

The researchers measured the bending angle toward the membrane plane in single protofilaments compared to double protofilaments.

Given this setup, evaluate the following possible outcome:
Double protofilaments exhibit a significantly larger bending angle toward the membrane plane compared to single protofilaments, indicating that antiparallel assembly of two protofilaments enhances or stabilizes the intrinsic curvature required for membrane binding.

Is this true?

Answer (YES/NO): NO